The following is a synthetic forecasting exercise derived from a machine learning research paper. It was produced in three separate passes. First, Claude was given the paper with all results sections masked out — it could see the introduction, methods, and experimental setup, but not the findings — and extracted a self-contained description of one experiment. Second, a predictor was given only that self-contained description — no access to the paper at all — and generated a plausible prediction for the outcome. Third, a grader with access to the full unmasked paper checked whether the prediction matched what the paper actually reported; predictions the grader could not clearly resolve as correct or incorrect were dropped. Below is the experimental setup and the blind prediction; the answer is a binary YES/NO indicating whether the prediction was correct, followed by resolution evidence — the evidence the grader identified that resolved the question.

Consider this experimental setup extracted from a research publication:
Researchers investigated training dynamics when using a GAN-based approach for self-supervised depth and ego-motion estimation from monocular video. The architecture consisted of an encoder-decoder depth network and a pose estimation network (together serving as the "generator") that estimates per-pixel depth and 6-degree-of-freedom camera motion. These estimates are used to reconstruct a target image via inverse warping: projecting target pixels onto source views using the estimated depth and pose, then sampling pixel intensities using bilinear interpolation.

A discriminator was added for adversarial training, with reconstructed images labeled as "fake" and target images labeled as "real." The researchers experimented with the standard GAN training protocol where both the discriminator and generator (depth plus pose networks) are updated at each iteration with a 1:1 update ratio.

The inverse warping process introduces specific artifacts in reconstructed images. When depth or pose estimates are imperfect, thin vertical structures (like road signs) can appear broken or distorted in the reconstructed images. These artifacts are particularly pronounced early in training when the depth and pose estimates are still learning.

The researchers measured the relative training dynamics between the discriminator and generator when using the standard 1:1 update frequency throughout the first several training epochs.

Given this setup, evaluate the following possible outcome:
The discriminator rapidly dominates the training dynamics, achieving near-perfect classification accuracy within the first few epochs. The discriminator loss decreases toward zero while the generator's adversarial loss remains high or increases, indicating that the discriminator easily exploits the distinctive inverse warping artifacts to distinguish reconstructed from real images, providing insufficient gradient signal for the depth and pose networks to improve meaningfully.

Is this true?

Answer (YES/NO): YES